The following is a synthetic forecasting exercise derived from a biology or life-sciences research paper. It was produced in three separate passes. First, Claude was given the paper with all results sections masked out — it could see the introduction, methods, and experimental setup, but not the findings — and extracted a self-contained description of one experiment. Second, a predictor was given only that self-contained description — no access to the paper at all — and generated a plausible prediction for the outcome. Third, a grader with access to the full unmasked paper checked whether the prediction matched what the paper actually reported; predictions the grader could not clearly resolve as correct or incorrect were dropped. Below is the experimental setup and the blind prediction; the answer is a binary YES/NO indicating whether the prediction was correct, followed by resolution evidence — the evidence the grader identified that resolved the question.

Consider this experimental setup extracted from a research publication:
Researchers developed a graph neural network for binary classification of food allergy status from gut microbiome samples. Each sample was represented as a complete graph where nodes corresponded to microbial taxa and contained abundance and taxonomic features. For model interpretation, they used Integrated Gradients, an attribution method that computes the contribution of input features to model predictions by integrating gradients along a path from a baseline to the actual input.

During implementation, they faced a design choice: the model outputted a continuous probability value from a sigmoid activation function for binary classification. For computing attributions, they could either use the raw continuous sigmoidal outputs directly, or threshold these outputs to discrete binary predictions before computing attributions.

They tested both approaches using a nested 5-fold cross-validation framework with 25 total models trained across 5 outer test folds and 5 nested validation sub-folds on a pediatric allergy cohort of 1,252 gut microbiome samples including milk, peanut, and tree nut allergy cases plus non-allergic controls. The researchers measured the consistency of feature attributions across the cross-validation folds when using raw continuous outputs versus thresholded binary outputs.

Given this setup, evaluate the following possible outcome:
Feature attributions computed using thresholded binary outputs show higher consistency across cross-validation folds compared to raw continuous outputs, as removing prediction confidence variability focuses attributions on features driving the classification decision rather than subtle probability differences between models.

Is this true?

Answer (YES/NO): NO